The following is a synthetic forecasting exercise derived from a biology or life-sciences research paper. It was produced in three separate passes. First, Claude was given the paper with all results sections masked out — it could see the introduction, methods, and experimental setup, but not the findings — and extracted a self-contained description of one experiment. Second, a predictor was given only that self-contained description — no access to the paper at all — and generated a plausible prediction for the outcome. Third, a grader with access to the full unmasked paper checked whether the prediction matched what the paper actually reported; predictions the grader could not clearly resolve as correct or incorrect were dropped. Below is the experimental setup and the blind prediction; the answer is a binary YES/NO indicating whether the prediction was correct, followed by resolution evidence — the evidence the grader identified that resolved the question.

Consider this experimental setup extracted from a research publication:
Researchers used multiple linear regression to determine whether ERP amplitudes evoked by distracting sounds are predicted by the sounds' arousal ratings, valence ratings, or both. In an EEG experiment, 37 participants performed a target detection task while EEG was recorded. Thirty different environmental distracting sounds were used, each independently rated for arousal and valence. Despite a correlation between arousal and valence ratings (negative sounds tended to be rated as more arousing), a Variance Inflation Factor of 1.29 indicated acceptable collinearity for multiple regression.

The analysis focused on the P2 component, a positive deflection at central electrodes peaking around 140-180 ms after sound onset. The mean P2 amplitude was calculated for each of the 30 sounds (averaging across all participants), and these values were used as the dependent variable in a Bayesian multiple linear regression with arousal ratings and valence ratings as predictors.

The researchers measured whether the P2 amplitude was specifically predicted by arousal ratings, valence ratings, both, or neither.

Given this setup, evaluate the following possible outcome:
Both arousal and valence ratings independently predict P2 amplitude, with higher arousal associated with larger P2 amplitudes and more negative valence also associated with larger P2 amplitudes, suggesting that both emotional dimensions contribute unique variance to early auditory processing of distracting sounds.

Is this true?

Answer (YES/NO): NO